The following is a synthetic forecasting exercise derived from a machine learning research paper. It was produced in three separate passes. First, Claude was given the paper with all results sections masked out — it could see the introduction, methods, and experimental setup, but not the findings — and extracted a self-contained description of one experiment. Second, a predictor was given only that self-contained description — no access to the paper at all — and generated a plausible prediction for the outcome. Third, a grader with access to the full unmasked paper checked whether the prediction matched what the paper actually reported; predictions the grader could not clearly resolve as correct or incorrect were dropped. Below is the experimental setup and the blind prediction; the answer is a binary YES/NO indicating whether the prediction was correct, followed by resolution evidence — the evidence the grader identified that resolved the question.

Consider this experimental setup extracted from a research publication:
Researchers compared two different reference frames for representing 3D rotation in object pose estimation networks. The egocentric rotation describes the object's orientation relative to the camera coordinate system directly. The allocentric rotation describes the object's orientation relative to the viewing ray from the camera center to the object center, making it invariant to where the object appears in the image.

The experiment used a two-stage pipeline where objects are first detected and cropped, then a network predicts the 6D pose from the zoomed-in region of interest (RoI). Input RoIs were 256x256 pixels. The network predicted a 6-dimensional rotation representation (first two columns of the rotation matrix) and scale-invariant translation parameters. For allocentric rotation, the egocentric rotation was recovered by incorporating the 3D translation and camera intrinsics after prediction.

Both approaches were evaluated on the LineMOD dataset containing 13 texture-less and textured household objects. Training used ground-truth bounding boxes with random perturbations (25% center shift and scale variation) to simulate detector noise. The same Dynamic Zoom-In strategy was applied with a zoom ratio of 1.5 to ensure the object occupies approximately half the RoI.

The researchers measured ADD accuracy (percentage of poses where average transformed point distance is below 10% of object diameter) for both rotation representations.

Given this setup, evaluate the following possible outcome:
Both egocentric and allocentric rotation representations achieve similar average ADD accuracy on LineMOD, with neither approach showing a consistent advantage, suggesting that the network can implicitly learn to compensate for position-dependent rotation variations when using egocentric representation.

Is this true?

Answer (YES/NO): NO